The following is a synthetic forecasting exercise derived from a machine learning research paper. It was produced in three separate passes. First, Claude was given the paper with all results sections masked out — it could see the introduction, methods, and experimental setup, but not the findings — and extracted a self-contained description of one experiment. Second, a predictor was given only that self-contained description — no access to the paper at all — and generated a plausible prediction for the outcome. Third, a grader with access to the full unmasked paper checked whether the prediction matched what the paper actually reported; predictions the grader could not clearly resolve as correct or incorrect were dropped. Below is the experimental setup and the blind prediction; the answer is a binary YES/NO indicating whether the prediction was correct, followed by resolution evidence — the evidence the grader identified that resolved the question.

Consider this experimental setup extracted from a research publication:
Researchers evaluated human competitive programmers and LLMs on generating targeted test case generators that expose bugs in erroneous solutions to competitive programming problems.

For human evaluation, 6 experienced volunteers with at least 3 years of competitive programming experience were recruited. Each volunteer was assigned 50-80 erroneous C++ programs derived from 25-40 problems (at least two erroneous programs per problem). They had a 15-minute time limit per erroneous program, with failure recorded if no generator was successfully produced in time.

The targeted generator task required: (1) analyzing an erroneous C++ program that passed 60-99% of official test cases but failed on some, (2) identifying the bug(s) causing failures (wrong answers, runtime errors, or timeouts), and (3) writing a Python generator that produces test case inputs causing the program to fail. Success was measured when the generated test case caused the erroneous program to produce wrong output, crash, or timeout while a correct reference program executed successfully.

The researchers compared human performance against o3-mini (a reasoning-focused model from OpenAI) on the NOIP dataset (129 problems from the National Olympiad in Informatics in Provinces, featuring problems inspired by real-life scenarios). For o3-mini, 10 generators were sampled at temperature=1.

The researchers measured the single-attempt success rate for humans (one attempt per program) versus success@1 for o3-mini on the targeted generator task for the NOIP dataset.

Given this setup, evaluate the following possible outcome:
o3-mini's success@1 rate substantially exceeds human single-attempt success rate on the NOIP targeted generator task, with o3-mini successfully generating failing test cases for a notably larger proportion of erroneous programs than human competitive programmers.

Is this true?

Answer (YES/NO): NO